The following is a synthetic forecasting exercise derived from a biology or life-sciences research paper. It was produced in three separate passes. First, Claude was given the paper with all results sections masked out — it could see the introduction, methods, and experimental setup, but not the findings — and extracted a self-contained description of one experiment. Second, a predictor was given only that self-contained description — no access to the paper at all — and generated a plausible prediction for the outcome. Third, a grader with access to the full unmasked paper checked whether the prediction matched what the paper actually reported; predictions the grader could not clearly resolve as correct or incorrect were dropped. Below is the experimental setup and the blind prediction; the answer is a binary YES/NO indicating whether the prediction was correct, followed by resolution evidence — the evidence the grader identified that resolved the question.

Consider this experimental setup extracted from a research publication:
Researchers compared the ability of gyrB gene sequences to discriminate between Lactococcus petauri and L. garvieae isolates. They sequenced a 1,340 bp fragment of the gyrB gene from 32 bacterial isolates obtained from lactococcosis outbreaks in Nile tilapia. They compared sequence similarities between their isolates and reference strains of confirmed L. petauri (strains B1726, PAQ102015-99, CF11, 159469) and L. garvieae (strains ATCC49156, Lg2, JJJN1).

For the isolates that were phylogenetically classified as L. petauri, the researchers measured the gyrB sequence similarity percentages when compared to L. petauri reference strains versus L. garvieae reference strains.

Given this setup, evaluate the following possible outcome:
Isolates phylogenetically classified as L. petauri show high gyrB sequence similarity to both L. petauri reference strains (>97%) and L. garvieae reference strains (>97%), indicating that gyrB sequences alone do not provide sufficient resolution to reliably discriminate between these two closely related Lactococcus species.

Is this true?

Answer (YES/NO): NO